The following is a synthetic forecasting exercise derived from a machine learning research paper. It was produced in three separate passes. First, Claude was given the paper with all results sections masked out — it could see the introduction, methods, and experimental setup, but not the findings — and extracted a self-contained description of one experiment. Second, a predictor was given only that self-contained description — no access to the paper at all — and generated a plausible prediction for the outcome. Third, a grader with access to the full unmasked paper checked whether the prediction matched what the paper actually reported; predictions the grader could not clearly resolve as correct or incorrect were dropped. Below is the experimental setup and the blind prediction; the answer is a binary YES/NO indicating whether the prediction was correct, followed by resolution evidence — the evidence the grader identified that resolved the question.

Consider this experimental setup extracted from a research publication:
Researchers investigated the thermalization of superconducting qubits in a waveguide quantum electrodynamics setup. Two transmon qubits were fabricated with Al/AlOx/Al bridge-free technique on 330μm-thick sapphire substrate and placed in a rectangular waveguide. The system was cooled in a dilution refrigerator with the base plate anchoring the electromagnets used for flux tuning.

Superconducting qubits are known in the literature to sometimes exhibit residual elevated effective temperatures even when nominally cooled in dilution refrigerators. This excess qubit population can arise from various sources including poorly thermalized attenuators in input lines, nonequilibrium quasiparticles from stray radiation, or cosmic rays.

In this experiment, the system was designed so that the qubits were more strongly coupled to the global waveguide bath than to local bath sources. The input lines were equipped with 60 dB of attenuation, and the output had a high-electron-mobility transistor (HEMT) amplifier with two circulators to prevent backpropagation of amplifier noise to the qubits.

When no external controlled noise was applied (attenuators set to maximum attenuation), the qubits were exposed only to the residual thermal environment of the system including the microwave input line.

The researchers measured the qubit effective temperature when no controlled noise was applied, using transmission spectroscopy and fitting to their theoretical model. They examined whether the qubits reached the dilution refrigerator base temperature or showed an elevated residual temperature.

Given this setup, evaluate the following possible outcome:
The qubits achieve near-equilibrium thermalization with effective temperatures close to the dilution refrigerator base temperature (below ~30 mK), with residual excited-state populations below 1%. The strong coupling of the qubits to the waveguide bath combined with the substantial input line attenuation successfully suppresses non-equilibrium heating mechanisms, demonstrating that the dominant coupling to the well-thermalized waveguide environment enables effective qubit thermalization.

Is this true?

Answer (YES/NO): NO